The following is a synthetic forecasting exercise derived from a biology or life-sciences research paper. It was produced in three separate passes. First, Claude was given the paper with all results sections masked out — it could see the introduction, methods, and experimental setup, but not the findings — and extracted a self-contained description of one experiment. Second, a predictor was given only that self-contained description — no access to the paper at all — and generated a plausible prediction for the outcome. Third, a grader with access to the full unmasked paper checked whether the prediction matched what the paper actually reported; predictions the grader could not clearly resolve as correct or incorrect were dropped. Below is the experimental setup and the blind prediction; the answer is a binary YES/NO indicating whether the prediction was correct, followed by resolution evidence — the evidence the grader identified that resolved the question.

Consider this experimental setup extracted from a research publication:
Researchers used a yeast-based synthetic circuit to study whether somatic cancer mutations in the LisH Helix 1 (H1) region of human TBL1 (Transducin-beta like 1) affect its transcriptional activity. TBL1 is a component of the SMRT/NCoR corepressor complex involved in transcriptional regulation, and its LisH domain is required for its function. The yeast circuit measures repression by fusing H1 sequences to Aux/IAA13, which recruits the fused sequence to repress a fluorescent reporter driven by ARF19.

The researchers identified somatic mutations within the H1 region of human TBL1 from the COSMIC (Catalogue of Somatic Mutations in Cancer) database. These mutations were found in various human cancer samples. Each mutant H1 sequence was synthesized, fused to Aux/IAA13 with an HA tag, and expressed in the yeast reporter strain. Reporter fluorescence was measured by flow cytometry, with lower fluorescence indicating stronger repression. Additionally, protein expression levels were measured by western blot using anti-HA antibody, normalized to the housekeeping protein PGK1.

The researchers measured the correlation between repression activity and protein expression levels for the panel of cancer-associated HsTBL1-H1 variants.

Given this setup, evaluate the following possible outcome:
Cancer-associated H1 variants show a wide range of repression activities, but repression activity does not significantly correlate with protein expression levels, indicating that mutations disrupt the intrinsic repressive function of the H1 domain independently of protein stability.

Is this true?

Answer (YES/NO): NO